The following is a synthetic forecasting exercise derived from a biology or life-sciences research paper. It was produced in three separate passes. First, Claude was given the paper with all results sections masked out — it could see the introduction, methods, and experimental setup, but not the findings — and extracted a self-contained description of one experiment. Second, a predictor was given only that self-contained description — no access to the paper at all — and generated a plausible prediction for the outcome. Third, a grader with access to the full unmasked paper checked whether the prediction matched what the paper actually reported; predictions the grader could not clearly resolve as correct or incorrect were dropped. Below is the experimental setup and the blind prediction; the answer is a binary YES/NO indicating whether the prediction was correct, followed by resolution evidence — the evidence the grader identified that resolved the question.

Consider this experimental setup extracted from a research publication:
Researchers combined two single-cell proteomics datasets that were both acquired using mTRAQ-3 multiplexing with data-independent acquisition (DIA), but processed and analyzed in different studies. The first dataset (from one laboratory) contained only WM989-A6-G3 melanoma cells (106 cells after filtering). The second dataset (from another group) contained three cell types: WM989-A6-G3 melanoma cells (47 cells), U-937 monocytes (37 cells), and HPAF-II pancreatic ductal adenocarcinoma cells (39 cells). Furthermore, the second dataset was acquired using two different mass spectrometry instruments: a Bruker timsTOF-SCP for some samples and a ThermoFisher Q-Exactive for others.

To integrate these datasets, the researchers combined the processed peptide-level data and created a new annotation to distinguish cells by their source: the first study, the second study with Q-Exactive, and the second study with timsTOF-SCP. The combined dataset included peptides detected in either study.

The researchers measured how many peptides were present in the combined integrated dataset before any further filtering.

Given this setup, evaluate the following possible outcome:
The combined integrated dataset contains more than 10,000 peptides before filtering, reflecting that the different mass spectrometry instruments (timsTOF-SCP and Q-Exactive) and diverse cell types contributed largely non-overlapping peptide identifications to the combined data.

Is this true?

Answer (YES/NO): NO